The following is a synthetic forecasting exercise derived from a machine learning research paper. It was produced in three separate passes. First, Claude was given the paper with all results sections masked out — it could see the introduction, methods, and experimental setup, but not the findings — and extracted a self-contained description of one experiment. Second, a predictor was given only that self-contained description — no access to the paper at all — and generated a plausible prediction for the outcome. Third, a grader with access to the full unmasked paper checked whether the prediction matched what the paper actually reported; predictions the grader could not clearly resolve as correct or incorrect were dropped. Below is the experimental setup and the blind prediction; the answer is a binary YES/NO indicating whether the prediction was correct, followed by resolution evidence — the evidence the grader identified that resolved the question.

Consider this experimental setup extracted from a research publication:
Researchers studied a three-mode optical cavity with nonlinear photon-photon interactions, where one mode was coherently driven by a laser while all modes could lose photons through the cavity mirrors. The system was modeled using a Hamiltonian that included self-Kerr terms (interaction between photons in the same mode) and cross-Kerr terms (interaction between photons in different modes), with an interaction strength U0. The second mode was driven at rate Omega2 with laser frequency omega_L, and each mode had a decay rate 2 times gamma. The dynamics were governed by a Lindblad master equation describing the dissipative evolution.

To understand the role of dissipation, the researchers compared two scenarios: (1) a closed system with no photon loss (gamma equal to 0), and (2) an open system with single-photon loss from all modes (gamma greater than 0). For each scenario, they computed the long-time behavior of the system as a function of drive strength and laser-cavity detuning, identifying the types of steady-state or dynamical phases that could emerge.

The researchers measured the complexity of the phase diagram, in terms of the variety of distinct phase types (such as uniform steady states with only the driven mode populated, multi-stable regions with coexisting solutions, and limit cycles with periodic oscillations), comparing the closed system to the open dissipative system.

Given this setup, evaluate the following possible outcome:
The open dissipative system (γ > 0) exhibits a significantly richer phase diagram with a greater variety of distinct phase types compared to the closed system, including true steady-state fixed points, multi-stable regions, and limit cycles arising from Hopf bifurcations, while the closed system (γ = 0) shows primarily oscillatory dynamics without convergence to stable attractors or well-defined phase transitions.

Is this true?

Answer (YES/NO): NO